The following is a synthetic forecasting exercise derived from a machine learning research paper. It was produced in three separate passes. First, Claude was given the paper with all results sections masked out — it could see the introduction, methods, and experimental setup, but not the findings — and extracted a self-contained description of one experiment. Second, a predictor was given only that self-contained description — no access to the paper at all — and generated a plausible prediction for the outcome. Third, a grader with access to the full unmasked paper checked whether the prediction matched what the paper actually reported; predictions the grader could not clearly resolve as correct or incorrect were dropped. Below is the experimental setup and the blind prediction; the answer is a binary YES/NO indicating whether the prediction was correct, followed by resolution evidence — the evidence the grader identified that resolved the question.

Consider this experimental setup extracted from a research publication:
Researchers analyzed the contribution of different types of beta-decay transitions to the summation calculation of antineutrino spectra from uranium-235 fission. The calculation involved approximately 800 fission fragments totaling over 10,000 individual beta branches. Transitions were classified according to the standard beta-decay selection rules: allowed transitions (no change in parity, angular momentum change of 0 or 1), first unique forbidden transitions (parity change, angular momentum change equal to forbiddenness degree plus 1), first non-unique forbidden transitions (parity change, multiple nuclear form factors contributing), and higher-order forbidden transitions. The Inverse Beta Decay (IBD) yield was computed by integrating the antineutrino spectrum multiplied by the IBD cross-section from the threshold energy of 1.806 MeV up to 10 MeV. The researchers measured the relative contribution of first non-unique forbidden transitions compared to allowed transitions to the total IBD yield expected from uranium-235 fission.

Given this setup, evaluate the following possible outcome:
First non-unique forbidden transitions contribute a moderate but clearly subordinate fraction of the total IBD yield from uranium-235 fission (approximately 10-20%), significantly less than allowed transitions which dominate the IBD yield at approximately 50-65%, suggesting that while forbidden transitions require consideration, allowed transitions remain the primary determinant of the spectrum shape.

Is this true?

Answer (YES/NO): NO